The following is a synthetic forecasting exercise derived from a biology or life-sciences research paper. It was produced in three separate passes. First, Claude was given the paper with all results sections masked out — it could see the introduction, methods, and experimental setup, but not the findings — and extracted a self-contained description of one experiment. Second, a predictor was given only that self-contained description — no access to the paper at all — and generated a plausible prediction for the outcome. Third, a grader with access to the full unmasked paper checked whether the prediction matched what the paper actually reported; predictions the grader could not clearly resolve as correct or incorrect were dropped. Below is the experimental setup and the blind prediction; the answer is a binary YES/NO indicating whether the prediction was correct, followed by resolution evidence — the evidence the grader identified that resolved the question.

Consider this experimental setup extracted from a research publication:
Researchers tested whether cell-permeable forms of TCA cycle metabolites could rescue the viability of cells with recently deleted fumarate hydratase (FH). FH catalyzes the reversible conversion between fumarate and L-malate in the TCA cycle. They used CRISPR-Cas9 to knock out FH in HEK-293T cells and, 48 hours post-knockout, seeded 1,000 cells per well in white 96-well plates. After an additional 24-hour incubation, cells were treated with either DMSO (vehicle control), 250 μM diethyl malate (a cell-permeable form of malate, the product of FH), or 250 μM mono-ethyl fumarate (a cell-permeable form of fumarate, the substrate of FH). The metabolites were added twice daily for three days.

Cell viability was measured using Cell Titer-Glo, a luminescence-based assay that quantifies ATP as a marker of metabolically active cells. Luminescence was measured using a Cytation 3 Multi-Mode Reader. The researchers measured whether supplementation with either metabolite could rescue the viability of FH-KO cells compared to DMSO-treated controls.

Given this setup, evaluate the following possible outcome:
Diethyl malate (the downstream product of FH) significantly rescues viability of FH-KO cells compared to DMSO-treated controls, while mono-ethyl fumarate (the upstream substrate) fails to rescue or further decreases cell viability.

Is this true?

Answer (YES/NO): NO